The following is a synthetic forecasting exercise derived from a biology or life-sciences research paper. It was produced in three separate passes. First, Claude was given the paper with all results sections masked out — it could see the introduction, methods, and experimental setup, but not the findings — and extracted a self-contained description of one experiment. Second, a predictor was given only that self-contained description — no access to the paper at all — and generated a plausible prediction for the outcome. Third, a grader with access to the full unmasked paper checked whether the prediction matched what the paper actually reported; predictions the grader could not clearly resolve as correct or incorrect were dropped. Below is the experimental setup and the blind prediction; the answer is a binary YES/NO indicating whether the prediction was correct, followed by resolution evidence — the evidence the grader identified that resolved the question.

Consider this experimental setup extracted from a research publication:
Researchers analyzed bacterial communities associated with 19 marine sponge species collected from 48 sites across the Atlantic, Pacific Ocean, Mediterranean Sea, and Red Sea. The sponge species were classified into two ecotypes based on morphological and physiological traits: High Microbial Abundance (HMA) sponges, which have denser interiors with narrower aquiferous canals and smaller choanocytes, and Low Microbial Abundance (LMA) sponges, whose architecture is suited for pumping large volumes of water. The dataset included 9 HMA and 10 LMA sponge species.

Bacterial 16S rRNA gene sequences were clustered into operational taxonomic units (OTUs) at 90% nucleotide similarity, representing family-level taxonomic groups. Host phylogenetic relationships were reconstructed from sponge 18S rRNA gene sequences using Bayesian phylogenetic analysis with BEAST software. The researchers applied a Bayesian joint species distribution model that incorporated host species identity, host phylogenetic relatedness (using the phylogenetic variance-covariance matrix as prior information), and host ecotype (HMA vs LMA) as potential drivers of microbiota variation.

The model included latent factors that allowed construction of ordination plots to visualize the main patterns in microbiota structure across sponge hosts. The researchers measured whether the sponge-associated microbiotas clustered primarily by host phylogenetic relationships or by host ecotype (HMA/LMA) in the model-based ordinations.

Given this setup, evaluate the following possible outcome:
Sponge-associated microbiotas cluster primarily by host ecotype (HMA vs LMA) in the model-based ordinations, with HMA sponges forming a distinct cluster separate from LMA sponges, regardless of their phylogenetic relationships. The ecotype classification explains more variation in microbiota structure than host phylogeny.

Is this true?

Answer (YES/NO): NO